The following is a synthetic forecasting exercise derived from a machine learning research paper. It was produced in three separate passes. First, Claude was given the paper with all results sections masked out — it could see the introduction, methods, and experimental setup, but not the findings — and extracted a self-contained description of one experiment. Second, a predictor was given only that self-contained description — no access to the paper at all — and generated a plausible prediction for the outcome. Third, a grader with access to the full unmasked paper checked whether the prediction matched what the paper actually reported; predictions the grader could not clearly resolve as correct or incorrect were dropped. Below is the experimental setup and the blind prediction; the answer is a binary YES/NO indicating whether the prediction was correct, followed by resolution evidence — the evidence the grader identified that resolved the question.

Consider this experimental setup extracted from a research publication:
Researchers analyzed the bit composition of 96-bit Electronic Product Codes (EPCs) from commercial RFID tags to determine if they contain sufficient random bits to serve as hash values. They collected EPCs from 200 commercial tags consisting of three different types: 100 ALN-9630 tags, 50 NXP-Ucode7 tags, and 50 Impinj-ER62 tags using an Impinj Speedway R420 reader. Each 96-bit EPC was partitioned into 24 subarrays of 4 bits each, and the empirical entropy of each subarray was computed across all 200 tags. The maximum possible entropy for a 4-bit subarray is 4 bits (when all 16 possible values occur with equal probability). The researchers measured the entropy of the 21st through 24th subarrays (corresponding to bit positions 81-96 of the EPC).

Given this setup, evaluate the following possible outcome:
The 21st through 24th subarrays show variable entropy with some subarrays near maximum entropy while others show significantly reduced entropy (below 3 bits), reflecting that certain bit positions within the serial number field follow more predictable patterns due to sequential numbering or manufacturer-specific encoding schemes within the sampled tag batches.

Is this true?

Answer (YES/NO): NO